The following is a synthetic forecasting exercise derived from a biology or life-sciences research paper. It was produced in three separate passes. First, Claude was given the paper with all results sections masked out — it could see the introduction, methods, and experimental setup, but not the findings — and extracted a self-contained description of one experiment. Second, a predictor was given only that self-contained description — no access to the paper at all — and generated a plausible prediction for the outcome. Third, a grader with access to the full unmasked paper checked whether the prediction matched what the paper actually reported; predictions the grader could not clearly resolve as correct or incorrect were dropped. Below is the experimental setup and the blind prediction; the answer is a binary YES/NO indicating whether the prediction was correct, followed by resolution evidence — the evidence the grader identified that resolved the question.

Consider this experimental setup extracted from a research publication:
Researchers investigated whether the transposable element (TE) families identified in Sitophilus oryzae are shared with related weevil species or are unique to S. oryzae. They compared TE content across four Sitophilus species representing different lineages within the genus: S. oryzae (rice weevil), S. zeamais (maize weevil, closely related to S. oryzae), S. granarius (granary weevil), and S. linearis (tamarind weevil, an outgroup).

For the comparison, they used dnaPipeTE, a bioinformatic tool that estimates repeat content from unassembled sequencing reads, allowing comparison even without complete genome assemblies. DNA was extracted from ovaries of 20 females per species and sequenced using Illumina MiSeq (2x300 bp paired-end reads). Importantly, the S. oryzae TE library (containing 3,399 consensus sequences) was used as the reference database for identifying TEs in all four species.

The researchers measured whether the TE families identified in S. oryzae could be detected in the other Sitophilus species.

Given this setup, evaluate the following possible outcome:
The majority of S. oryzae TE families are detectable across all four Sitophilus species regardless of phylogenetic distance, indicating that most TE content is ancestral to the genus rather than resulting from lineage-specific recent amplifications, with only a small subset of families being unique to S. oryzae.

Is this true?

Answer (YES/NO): NO